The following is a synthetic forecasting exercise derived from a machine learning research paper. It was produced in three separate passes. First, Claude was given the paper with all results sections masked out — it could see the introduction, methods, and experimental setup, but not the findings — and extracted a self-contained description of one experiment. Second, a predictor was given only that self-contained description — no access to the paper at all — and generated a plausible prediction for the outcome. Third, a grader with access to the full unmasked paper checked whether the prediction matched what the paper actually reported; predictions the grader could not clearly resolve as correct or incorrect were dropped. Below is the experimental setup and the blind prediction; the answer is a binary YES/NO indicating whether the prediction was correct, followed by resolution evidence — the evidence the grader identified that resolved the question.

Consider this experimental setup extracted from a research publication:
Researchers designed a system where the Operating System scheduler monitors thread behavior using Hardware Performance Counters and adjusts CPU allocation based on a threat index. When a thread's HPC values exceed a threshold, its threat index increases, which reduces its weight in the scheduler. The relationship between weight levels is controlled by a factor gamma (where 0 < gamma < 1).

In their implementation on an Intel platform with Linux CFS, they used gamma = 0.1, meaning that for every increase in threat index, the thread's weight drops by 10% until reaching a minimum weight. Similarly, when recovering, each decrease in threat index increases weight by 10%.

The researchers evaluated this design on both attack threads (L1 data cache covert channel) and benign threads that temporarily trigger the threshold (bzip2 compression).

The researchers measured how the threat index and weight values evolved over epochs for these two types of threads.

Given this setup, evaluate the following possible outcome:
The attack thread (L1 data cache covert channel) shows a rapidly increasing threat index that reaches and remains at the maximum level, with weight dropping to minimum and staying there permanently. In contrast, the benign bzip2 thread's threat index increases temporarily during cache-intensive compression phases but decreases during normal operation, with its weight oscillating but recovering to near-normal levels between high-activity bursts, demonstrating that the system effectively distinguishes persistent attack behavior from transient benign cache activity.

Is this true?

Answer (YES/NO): NO